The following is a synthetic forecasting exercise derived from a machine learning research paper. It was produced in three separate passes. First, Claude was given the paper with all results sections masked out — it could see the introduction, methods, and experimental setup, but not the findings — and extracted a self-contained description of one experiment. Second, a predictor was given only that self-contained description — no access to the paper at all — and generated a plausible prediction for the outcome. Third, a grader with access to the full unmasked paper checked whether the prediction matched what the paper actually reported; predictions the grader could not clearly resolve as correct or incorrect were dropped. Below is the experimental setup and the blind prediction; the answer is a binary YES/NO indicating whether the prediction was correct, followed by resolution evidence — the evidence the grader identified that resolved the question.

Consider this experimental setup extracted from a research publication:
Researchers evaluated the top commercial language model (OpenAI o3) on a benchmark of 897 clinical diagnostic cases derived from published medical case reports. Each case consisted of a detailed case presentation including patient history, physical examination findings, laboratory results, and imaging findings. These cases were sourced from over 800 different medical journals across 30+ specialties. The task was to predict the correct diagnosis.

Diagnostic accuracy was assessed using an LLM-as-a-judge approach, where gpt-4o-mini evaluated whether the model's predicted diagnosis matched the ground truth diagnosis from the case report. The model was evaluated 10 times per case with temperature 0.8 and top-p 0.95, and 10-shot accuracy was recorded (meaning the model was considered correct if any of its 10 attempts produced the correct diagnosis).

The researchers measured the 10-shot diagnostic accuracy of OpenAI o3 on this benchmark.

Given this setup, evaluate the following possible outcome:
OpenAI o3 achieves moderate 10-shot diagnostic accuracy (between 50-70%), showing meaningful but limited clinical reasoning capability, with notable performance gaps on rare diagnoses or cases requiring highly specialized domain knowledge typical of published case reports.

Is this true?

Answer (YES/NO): YES